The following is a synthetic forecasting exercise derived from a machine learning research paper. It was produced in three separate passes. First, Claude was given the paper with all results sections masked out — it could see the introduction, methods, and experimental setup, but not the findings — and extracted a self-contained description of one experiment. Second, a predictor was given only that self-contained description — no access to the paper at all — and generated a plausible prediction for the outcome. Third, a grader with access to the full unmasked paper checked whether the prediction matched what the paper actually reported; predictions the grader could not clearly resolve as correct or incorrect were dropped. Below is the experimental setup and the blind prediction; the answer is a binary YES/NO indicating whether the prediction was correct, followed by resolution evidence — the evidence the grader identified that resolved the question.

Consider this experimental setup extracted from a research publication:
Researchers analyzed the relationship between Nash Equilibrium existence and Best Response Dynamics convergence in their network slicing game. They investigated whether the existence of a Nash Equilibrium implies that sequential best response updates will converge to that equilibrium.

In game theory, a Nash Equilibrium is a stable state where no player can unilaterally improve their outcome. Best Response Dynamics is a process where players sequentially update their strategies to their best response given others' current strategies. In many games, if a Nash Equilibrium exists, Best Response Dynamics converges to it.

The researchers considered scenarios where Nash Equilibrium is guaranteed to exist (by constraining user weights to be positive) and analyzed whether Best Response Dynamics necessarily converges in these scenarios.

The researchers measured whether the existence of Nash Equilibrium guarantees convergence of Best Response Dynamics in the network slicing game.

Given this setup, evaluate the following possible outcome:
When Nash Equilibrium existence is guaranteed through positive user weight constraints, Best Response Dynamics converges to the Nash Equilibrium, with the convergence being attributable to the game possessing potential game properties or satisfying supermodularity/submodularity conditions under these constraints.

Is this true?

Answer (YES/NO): NO